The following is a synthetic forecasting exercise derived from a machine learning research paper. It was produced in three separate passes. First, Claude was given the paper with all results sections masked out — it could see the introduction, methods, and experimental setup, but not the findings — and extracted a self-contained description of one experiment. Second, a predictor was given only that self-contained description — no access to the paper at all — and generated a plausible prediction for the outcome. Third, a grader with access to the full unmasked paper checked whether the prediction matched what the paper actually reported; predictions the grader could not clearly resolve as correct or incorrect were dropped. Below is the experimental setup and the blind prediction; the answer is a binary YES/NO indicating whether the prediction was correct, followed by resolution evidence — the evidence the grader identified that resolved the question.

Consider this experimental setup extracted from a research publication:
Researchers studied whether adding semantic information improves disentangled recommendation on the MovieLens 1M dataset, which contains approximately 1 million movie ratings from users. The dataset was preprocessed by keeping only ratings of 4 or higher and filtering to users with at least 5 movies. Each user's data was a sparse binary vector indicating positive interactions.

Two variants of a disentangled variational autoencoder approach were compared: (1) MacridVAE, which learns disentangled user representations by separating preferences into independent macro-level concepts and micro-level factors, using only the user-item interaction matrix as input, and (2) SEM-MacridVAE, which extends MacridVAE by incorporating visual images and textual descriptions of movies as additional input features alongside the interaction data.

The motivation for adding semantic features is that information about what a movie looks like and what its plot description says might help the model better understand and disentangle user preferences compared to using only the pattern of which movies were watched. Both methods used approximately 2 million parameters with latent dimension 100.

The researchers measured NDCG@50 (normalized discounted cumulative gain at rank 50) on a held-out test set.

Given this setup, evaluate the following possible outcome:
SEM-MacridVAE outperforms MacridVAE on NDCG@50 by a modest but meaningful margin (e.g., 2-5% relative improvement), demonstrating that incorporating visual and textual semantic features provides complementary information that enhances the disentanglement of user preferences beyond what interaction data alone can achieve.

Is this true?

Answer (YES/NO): YES